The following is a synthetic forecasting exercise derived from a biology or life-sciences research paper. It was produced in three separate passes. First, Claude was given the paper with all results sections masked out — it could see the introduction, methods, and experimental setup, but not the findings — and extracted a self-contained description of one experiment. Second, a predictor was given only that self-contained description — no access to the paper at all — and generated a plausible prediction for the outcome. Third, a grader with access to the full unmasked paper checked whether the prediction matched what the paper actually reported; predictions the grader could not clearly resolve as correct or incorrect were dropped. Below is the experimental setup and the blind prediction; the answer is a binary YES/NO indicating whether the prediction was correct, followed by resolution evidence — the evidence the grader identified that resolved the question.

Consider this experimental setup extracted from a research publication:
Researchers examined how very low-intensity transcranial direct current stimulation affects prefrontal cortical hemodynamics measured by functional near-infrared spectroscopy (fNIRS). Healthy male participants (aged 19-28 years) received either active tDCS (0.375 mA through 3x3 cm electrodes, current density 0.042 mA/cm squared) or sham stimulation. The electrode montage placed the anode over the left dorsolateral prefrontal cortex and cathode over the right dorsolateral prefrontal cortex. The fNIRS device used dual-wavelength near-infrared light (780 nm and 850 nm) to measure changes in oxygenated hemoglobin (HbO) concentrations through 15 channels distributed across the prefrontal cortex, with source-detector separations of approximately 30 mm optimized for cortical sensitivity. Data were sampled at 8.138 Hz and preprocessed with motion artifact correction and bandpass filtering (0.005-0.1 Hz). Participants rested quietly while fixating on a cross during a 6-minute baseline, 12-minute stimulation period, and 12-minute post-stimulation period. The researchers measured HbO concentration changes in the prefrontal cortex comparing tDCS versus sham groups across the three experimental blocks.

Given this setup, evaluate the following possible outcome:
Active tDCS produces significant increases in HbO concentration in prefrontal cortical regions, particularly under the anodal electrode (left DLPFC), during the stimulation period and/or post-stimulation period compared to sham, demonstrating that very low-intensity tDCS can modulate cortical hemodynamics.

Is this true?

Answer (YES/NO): NO